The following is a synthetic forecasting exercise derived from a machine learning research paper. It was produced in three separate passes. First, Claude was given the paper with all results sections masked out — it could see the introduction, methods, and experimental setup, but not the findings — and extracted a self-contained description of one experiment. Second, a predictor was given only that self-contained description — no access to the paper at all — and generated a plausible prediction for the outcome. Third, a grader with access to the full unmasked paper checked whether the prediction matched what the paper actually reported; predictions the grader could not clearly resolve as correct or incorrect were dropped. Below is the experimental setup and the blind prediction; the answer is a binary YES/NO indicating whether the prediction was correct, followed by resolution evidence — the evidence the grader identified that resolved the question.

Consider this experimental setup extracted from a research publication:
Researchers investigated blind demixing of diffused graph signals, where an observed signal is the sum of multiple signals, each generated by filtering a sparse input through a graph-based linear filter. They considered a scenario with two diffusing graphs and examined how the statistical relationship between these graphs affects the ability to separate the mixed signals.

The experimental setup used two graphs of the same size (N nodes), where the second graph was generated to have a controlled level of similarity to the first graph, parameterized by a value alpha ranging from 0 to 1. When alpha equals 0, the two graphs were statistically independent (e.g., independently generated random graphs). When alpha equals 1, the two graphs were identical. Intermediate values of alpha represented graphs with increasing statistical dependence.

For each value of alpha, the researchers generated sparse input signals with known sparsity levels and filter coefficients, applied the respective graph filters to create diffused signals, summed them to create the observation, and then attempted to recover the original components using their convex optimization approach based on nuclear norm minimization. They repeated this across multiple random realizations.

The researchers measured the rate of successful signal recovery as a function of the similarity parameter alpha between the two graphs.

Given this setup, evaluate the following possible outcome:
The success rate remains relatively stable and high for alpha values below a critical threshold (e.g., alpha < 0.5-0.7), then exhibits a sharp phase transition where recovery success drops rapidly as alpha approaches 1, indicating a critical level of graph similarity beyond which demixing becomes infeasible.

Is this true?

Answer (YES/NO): NO